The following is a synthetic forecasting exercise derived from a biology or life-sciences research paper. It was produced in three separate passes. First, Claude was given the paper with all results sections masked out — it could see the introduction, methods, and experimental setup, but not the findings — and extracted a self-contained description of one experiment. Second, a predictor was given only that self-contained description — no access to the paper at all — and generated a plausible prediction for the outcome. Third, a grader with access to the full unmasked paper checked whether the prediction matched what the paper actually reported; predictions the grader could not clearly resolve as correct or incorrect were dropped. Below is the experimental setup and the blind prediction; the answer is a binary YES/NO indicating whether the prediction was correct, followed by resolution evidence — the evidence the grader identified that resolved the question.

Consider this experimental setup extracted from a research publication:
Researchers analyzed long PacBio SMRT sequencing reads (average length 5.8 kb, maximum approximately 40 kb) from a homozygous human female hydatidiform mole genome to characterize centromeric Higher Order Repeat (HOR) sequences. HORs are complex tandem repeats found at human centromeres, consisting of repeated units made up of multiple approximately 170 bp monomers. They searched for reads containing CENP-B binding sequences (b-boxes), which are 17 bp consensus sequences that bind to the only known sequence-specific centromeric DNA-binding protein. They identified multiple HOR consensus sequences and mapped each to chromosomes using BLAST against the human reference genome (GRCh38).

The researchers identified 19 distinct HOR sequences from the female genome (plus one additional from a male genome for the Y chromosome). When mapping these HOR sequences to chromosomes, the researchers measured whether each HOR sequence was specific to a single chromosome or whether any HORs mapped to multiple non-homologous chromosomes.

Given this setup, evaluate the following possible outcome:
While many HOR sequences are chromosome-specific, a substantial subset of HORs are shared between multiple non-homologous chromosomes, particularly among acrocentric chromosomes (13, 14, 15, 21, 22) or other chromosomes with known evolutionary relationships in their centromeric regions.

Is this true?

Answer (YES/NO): YES